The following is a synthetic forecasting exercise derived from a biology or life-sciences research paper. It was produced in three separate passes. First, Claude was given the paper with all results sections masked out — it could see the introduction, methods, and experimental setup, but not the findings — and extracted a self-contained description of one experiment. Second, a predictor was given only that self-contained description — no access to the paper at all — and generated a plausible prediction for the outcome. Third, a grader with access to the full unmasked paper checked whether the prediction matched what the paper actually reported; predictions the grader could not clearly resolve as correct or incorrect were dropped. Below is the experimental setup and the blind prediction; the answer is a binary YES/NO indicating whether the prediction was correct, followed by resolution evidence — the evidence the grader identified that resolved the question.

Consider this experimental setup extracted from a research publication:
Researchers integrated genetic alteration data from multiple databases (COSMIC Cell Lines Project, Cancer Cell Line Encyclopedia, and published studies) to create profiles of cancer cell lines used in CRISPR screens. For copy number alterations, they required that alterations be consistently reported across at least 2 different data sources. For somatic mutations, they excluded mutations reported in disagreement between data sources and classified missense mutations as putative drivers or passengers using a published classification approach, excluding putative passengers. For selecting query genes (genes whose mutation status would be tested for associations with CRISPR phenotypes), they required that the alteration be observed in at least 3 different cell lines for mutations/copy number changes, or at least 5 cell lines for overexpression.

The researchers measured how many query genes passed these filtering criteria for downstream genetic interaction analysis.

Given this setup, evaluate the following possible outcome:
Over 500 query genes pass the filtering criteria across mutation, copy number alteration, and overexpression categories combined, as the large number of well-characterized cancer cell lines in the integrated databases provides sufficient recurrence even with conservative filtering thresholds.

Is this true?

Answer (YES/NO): NO